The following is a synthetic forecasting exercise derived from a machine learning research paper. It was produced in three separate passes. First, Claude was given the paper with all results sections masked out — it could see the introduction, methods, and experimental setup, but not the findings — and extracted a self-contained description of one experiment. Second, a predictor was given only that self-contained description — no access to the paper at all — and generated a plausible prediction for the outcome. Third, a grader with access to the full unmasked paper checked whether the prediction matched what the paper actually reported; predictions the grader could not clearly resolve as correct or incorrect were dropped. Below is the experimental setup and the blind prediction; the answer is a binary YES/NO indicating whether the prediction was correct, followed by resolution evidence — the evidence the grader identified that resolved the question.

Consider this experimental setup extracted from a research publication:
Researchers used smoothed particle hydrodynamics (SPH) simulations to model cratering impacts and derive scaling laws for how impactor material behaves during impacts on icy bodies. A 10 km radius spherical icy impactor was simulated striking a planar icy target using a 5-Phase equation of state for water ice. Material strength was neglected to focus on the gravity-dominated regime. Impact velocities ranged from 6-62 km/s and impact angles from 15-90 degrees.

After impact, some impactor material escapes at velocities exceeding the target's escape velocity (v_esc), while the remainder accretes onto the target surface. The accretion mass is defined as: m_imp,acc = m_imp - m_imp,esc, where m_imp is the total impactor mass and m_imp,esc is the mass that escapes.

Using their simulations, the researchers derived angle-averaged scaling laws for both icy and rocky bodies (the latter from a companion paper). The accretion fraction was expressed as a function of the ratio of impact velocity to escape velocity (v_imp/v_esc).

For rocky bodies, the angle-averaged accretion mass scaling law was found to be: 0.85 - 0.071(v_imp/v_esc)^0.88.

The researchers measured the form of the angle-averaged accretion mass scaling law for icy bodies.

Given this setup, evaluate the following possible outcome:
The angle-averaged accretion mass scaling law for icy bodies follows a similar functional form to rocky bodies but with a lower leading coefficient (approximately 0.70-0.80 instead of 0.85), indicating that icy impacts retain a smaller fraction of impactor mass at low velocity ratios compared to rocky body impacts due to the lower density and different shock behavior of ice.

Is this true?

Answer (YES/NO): NO